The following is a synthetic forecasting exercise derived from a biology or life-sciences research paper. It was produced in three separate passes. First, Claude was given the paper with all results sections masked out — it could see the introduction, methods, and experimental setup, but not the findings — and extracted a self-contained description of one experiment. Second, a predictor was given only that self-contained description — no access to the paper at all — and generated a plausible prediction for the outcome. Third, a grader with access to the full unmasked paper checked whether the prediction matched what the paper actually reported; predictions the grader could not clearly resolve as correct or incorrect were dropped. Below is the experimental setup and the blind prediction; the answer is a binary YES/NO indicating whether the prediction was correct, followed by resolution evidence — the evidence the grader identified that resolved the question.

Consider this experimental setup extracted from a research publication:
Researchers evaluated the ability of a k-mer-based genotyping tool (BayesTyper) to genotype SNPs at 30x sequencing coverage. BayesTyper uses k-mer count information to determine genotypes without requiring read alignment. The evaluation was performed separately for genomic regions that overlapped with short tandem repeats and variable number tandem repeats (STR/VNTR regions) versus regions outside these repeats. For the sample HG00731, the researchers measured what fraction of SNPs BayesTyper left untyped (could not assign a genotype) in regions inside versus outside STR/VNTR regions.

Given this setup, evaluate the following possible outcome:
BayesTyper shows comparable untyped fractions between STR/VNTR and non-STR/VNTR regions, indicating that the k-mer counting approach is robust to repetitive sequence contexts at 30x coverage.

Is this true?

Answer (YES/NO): NO